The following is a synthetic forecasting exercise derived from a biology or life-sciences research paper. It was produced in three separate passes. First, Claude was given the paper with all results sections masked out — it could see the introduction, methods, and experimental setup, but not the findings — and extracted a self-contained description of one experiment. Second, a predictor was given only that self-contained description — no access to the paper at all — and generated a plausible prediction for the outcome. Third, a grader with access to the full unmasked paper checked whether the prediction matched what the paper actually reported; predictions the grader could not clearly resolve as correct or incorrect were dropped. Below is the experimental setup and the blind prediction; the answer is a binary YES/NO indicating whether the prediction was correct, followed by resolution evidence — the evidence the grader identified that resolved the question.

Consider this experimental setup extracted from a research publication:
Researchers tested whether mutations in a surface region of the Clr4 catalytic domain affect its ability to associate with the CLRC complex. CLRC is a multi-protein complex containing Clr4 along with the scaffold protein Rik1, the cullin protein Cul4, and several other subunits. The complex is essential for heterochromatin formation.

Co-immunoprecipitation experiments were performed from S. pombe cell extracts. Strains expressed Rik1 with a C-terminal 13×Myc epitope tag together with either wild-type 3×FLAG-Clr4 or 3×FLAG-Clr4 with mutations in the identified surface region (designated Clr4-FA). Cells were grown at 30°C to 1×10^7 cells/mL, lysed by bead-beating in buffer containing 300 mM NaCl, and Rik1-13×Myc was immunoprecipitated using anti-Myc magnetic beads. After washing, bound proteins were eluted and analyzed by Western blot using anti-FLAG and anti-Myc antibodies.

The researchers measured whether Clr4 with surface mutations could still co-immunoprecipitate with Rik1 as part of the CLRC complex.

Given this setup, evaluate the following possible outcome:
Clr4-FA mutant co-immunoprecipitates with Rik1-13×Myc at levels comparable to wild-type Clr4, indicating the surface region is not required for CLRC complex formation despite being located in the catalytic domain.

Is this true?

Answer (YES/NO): YES